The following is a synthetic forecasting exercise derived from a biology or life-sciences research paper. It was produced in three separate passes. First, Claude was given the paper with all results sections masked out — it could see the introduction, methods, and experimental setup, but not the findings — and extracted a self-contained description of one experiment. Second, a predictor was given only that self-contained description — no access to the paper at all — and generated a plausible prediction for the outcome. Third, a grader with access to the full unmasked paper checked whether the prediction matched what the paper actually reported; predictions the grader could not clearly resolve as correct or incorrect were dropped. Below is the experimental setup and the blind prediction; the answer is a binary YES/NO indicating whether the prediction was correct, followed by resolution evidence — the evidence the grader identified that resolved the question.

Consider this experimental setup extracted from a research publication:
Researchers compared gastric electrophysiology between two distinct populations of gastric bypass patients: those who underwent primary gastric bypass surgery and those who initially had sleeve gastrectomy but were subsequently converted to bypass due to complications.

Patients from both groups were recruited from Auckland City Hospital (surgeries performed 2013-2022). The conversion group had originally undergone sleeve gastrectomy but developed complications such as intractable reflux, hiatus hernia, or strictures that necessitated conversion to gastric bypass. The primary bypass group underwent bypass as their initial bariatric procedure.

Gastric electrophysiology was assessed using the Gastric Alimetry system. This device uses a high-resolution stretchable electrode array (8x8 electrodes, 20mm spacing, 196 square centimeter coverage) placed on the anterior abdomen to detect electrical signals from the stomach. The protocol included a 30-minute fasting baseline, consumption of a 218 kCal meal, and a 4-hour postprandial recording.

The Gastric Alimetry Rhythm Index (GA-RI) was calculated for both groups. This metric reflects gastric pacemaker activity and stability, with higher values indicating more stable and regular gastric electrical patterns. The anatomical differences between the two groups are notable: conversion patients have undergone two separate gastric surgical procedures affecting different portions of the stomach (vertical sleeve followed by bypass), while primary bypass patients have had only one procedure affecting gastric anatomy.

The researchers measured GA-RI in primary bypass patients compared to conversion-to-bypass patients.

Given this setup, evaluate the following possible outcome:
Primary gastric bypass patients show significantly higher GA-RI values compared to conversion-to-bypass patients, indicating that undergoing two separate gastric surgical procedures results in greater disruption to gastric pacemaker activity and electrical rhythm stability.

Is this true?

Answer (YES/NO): NO